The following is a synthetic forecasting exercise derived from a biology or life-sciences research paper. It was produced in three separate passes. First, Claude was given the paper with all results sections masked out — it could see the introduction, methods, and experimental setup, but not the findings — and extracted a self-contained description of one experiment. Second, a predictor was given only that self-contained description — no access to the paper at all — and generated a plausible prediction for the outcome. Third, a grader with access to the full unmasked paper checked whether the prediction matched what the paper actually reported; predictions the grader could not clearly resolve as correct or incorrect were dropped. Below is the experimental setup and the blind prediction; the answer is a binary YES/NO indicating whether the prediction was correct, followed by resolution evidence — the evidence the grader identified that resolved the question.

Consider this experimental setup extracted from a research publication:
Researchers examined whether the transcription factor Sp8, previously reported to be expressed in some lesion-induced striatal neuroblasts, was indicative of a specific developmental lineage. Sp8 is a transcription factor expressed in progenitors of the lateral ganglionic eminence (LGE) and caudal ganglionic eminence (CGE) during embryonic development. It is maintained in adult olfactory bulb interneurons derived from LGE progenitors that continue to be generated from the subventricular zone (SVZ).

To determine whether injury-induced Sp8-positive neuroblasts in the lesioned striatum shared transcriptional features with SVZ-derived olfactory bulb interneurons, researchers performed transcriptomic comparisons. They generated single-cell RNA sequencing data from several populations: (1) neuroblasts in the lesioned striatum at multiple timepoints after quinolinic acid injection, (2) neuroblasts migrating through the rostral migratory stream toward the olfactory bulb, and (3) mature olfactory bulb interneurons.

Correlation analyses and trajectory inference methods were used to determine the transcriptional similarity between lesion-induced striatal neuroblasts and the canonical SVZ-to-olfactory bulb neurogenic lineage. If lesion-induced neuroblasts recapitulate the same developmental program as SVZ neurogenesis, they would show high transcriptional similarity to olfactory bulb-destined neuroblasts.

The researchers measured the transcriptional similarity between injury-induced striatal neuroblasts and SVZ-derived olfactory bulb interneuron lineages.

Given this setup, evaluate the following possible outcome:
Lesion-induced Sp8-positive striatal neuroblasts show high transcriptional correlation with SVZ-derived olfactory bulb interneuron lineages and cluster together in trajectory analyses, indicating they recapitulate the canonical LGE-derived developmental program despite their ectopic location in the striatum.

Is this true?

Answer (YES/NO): YES